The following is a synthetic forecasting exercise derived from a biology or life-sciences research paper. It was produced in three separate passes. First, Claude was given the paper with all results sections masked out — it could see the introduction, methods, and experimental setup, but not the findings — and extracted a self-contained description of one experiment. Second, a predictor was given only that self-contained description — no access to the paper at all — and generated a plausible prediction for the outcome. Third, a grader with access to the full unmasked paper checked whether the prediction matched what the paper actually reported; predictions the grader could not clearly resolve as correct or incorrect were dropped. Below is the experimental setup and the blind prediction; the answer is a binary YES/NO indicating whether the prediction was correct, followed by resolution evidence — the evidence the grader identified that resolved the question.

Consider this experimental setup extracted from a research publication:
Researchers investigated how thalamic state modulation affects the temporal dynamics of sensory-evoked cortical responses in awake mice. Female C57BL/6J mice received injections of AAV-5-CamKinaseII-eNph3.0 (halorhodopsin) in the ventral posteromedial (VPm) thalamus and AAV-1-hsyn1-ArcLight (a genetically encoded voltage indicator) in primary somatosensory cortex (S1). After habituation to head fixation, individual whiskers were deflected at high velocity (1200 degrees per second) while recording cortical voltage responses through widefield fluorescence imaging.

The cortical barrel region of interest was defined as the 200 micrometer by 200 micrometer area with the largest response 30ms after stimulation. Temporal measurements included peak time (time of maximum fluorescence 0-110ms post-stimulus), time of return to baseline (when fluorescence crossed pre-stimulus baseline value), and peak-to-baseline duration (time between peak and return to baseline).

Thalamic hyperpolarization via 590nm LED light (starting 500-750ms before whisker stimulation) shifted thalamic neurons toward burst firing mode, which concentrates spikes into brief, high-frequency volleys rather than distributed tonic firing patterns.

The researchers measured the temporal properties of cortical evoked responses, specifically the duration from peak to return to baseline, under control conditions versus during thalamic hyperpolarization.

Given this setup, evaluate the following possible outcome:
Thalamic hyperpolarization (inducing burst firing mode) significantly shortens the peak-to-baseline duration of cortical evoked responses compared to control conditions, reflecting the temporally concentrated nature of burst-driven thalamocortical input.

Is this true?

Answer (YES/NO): YES